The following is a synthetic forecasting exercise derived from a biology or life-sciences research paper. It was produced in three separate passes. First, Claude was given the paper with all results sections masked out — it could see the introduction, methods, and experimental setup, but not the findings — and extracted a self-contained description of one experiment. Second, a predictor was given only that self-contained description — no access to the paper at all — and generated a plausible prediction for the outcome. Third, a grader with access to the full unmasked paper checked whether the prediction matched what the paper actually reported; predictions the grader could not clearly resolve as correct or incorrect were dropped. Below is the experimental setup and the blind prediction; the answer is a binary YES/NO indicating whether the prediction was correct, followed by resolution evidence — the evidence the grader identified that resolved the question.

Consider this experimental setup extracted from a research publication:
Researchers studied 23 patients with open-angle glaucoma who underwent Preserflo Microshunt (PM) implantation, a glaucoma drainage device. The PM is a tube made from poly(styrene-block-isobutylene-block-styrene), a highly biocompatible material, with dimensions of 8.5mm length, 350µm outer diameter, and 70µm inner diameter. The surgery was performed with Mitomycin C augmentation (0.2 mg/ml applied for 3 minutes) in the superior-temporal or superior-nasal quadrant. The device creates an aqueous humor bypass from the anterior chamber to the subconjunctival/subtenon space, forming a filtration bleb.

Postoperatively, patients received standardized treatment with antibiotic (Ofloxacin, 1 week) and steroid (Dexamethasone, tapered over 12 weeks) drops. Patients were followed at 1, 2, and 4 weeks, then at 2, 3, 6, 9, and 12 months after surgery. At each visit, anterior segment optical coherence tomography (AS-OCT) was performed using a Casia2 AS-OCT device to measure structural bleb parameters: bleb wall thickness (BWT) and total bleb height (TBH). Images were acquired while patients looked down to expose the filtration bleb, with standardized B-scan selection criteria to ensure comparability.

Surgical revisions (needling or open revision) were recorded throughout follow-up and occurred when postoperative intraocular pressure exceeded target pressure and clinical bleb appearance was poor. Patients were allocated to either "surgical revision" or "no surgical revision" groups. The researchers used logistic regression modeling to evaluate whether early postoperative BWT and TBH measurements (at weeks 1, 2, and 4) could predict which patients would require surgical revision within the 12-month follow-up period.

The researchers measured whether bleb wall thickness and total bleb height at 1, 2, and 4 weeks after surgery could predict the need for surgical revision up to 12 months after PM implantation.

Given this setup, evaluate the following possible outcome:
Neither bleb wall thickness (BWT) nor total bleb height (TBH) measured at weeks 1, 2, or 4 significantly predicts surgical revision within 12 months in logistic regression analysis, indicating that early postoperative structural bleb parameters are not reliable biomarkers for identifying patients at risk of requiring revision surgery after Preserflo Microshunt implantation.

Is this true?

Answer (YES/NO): YES